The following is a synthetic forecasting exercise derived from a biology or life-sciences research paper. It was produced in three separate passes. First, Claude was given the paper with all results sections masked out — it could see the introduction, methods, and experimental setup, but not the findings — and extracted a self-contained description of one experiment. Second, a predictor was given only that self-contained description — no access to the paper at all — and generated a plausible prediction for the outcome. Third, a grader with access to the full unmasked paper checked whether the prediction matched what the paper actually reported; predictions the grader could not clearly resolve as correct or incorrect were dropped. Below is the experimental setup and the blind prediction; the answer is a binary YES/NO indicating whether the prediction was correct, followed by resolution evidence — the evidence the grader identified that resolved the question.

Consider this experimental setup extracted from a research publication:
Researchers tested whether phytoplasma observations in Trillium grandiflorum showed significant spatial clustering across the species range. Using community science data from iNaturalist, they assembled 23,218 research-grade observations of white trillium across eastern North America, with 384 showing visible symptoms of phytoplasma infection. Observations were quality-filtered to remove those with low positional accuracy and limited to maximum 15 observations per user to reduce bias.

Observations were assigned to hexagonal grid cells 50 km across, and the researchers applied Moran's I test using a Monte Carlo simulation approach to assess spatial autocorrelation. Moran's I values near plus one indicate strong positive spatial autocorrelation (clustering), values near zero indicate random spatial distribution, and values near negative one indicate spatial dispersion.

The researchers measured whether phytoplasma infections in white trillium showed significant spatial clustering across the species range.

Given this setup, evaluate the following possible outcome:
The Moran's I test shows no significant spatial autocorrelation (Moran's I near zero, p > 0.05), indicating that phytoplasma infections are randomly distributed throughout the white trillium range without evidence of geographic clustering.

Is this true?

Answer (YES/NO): NO